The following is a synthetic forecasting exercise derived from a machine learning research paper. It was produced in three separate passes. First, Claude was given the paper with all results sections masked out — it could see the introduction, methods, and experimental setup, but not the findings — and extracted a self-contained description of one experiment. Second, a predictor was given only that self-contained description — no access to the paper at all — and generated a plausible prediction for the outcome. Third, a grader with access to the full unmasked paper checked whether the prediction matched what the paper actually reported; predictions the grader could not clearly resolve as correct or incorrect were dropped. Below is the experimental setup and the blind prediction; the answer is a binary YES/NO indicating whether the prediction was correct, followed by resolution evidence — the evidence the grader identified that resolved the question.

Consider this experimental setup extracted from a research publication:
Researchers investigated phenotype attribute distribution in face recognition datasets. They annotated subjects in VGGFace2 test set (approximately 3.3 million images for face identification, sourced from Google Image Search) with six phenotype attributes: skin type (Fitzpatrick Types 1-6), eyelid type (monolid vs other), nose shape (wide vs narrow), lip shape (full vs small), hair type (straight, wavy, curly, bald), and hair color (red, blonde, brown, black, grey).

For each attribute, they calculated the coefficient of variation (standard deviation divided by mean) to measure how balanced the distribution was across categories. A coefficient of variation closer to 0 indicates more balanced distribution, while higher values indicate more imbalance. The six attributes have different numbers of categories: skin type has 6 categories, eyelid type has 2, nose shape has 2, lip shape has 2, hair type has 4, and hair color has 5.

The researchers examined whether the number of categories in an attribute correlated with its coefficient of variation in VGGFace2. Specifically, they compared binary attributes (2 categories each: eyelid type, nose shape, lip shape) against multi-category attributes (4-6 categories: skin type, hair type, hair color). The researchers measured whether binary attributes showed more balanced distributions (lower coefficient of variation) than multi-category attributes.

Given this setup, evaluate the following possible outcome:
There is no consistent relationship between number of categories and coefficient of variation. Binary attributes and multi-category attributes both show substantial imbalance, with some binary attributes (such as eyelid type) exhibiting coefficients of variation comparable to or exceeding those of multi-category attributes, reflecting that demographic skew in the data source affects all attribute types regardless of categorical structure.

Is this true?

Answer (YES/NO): YES